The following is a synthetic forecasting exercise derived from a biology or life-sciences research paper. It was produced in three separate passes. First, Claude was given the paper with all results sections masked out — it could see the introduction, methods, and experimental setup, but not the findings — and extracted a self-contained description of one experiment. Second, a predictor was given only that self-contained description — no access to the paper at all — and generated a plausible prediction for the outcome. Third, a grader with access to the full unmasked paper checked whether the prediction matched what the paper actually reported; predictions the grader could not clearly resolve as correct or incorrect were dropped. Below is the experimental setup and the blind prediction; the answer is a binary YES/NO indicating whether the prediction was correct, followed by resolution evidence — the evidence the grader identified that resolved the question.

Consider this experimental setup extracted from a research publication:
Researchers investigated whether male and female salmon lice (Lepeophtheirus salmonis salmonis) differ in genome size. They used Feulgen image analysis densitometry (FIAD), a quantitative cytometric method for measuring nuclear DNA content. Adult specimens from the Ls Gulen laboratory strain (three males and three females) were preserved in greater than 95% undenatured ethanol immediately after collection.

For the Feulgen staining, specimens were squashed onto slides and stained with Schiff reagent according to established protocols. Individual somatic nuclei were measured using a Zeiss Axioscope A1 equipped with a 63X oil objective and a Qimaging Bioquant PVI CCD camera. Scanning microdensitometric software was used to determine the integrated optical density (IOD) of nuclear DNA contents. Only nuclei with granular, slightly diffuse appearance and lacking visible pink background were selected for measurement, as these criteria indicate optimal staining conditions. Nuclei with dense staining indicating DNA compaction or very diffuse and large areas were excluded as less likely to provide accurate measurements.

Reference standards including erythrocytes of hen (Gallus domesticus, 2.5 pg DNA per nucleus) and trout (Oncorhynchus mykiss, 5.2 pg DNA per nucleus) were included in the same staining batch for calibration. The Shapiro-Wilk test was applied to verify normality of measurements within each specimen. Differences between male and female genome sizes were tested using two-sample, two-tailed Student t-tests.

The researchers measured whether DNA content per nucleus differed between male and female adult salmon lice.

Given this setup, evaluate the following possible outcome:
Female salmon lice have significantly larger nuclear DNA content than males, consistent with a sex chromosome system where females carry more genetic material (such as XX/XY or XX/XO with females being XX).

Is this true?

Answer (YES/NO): NO